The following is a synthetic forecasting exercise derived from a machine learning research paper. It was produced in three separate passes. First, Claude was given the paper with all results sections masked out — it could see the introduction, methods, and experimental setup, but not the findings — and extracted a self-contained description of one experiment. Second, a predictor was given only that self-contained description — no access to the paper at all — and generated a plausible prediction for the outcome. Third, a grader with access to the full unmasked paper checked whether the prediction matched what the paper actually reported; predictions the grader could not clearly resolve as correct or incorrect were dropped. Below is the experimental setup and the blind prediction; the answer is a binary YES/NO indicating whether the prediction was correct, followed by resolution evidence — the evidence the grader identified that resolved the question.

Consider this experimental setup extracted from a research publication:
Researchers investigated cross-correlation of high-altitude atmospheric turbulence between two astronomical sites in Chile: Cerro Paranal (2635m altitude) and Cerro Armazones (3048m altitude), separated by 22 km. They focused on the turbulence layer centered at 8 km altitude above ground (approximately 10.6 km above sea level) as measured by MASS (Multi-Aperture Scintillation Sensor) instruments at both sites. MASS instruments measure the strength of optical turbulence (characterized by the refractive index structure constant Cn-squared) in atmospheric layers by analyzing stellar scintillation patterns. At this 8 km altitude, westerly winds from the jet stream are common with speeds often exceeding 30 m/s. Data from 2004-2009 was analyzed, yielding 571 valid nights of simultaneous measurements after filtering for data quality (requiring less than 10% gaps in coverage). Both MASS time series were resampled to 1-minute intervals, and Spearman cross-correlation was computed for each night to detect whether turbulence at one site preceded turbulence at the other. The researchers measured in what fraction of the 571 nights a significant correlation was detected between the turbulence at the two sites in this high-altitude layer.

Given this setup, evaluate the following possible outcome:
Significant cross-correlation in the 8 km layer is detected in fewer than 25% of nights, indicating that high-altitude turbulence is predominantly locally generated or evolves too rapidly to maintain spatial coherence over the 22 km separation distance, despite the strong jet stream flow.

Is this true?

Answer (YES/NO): NO